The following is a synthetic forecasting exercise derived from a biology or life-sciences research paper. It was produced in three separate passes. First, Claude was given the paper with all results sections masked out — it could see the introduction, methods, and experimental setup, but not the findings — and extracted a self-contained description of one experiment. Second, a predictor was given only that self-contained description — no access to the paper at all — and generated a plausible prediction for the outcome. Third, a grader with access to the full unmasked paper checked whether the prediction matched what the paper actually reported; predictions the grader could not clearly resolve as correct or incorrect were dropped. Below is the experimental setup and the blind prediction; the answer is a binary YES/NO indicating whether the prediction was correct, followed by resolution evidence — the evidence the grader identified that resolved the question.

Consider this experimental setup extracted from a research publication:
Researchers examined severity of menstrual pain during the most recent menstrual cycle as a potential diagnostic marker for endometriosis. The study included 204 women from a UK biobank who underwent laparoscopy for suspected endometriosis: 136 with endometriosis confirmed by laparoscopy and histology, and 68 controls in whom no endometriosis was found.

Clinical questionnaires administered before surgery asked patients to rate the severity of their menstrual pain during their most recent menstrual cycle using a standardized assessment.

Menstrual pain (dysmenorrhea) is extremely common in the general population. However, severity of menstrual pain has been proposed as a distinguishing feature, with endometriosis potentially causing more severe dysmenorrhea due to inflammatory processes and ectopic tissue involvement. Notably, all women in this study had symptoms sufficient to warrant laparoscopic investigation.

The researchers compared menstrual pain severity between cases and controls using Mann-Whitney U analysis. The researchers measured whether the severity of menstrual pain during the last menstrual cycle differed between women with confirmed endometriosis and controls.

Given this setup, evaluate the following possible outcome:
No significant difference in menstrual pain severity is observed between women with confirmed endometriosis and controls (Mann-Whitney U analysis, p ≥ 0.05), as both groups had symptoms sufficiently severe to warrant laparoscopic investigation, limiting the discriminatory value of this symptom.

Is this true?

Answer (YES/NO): NO